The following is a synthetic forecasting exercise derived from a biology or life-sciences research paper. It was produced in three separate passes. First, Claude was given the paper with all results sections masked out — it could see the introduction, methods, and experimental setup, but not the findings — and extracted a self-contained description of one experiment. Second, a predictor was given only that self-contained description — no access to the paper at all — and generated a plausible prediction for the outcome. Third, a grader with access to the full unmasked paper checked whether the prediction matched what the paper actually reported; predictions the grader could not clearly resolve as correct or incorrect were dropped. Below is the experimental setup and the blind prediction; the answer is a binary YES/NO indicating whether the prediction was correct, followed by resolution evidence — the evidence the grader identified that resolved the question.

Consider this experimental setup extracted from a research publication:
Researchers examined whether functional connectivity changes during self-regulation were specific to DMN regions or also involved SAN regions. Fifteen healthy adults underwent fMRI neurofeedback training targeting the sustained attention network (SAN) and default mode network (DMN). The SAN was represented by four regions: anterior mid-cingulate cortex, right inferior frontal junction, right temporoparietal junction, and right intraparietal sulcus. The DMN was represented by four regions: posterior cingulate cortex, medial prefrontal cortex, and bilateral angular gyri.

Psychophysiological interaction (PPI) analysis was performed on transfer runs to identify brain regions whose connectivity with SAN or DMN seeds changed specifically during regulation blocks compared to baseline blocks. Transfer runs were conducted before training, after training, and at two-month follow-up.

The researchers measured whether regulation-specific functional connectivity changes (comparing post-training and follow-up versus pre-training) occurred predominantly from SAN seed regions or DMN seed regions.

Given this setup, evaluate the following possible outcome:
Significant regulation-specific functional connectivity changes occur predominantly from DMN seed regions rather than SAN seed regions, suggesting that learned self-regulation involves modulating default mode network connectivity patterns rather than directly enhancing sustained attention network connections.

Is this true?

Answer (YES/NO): YES